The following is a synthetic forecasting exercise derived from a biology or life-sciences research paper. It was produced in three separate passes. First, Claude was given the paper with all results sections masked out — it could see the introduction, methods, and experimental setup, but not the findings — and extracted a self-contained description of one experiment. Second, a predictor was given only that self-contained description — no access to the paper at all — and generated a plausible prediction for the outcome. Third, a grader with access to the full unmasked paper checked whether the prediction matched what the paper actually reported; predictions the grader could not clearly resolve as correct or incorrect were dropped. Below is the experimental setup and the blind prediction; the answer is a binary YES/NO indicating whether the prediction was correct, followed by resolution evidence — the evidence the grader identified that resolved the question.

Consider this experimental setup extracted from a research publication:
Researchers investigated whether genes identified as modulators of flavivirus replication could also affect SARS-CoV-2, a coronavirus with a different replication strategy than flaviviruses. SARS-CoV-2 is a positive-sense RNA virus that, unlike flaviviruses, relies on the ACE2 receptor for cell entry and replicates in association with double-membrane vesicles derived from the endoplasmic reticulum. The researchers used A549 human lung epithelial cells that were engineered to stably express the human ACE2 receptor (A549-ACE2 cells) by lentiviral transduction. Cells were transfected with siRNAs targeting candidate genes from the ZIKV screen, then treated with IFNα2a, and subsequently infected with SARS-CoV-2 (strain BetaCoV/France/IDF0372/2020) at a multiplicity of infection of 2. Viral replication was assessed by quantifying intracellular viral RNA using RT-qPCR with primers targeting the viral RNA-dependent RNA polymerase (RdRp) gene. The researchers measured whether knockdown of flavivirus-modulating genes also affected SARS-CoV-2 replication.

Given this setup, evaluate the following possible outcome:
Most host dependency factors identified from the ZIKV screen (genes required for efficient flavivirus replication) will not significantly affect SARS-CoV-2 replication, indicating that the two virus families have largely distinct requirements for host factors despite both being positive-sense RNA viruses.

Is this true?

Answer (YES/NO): NO